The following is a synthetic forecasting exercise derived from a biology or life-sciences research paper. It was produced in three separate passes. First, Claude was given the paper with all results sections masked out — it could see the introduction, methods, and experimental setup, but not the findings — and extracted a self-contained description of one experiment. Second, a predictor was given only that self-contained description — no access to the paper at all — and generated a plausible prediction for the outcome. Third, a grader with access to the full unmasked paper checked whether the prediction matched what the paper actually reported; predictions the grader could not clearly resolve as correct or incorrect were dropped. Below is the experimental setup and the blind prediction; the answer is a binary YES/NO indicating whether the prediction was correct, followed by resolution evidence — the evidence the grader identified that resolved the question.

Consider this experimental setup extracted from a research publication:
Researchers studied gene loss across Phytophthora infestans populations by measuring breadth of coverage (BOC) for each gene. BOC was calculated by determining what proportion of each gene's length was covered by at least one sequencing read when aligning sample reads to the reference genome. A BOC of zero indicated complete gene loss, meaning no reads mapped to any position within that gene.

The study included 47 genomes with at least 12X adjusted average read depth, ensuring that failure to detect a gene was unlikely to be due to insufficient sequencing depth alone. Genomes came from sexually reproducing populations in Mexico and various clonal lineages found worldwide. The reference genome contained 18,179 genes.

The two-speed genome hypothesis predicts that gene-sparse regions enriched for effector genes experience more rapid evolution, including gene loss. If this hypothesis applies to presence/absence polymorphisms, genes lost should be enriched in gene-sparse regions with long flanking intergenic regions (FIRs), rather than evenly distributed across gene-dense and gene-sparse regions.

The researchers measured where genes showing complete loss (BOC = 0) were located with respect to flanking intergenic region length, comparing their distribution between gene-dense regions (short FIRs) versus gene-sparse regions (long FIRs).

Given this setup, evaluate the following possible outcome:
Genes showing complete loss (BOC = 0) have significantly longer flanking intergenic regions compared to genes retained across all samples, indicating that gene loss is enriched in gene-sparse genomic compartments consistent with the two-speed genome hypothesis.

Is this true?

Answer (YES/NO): YES